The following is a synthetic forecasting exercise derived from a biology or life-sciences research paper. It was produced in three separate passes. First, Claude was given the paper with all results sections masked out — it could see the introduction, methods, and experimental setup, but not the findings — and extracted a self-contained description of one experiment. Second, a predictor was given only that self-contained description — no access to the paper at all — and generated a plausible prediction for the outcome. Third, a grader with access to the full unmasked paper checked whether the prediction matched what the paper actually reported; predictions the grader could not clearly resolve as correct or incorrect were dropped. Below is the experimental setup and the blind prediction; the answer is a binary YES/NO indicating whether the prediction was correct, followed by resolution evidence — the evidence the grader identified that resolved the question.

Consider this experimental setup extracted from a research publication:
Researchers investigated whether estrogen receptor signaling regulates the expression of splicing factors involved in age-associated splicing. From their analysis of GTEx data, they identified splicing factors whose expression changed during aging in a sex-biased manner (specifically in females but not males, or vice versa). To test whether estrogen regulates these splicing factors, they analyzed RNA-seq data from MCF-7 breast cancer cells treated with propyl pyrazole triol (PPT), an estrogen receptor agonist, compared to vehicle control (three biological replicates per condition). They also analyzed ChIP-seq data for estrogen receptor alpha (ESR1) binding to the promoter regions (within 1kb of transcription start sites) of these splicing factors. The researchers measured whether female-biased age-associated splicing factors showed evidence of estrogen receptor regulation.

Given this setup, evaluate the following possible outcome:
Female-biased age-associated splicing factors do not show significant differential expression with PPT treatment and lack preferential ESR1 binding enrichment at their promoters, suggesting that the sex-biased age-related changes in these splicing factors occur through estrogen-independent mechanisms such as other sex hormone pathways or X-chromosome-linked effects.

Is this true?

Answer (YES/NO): NO